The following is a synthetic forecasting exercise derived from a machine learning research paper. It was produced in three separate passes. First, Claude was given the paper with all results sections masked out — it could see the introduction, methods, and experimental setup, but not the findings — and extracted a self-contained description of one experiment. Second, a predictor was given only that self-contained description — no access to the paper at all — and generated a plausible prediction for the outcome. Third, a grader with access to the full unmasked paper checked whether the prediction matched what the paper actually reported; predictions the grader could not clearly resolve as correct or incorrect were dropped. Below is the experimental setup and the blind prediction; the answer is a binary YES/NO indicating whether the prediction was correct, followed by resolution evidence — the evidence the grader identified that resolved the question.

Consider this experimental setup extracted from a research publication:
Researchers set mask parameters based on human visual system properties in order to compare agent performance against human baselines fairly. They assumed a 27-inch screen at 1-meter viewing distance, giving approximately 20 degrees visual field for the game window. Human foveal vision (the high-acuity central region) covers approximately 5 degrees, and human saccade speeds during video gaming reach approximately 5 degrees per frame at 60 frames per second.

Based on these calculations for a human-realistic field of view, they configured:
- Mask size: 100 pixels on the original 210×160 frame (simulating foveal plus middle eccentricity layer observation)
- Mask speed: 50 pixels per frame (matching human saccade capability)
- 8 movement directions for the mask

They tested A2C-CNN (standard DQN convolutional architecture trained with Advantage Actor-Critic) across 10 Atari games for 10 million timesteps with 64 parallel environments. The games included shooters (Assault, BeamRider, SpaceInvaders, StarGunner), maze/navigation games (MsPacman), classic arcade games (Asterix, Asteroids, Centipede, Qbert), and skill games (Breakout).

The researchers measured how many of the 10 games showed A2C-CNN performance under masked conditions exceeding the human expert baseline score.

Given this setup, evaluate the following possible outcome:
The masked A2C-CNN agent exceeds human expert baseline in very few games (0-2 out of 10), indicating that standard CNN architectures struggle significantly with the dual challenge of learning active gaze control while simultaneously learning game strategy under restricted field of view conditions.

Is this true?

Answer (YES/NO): YES